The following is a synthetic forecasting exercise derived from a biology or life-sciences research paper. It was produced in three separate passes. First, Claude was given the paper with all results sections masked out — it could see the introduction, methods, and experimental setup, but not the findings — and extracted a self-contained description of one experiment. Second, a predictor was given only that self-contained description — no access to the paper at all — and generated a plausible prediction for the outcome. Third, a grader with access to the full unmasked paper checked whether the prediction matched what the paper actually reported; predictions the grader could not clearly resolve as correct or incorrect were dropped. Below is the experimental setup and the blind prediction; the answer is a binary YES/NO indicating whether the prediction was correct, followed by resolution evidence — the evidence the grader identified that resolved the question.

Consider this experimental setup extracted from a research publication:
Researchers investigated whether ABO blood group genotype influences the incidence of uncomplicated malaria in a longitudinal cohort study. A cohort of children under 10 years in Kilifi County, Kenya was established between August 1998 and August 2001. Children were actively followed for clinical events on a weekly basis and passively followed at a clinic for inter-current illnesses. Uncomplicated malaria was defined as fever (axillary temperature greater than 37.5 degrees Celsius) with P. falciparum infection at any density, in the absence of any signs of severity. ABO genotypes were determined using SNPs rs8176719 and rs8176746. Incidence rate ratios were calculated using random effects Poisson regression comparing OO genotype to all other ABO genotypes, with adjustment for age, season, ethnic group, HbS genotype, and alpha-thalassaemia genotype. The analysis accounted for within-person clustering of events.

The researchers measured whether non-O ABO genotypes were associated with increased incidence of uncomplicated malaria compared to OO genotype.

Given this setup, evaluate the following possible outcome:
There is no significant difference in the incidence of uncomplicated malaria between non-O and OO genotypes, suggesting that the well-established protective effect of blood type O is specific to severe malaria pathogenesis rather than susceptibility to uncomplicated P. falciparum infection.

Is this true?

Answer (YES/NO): YES